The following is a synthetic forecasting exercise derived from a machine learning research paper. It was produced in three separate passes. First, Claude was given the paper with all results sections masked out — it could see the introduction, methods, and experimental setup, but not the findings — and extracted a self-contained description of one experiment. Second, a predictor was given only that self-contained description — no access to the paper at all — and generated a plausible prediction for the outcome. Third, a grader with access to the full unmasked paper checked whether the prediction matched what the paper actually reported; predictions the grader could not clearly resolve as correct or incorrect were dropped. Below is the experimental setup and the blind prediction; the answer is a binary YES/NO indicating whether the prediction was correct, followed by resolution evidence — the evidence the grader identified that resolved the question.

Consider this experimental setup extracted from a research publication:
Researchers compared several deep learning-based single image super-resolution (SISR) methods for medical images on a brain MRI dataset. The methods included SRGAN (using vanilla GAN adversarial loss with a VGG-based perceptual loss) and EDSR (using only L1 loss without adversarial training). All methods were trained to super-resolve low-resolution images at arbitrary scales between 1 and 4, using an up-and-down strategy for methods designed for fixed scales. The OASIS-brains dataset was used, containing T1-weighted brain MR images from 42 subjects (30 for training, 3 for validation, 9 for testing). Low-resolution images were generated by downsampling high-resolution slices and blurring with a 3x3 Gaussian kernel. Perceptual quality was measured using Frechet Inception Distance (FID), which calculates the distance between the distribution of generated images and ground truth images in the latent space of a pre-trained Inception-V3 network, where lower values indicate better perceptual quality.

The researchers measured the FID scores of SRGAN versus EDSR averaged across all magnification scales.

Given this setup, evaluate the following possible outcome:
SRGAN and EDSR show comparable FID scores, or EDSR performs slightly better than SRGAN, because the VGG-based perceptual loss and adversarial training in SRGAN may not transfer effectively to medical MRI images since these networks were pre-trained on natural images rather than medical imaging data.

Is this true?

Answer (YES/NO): NO